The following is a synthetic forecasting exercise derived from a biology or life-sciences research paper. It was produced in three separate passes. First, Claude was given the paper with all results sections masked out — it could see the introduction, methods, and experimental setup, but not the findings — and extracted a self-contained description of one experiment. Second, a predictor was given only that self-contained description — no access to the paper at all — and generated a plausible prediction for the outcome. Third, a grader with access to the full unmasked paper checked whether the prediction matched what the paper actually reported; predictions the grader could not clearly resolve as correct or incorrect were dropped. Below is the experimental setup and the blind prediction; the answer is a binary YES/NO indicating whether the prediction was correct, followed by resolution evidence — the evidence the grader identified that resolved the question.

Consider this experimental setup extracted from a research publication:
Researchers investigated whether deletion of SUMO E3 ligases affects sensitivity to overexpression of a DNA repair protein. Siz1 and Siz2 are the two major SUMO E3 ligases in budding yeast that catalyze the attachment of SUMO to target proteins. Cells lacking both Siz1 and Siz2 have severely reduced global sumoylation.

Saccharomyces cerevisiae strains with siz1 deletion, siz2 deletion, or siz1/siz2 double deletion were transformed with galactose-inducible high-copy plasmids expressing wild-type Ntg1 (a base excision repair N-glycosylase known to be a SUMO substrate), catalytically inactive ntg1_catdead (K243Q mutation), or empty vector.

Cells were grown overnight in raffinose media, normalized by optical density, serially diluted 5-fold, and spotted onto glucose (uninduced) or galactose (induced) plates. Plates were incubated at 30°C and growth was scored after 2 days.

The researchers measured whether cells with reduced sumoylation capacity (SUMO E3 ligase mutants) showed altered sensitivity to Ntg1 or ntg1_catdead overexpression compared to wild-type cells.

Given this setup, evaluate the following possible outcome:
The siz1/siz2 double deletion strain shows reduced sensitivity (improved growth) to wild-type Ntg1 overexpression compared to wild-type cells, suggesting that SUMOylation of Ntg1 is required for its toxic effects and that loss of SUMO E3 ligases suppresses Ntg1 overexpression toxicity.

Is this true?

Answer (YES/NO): NO